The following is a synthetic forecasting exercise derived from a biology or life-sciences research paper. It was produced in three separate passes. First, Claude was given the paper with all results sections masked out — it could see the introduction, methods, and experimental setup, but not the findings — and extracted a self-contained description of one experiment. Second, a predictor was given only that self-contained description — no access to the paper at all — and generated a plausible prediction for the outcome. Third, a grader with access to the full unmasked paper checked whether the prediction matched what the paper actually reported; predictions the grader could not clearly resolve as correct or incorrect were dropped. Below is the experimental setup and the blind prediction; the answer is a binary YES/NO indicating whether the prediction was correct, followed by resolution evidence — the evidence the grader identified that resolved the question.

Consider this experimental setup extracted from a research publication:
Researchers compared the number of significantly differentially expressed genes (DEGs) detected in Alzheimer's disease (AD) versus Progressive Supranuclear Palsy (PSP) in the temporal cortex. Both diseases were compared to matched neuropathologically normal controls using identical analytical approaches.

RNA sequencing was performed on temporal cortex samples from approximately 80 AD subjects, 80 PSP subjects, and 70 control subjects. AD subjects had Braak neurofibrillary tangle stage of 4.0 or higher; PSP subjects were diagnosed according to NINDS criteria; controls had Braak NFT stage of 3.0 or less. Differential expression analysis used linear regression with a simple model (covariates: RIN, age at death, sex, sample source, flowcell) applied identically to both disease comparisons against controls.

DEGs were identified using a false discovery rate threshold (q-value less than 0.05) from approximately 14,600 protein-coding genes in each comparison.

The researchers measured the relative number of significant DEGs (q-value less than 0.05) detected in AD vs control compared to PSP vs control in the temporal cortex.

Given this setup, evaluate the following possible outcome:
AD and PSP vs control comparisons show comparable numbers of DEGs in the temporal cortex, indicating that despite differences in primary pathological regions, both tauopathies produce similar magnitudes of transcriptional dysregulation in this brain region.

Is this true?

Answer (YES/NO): NO